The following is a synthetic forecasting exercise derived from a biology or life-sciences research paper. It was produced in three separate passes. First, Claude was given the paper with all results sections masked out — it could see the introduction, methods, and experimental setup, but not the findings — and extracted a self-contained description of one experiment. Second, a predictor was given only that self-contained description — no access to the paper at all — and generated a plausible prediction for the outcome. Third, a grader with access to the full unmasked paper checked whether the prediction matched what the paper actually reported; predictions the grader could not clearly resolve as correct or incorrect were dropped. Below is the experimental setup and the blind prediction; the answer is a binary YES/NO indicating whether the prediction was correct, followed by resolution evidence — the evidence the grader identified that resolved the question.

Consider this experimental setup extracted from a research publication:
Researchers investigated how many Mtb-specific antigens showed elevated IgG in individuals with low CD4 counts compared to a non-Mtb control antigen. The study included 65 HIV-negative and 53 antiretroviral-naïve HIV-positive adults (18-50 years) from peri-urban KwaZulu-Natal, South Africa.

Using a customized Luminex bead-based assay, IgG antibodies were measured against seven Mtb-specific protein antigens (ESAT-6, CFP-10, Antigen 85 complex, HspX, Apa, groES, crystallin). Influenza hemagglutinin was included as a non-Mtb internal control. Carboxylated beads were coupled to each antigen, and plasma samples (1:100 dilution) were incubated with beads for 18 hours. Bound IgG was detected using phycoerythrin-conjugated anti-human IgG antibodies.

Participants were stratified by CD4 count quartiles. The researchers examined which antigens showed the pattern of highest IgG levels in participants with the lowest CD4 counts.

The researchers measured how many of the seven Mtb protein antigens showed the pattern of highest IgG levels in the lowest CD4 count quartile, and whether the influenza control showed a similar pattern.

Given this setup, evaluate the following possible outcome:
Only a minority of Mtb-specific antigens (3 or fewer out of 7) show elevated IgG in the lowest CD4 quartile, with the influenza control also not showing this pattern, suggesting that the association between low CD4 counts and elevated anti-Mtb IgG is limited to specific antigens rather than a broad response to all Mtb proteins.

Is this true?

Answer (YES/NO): NO